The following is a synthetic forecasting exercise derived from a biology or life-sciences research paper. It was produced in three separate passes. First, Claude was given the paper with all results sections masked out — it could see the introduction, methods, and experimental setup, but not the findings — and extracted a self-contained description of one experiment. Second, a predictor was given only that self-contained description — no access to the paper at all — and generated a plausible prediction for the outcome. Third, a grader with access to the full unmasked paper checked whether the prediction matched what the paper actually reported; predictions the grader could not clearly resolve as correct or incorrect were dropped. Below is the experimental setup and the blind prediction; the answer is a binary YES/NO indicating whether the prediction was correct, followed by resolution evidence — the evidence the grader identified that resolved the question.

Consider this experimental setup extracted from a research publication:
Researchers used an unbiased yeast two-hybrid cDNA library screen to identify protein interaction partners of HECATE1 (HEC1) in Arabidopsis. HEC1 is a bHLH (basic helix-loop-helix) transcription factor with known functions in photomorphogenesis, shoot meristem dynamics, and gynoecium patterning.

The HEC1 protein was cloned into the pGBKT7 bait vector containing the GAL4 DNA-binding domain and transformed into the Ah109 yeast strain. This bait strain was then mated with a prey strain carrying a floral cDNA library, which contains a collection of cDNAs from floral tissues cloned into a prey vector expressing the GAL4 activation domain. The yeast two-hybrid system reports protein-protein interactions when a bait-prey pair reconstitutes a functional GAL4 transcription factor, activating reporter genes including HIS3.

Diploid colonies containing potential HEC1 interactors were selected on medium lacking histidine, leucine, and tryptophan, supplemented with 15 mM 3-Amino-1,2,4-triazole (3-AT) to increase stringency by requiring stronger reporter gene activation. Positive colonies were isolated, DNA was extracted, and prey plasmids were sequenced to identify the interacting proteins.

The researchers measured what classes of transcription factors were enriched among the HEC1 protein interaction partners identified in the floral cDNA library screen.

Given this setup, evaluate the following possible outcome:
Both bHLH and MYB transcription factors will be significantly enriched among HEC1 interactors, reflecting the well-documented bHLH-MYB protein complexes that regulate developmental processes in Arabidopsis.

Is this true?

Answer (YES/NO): NO